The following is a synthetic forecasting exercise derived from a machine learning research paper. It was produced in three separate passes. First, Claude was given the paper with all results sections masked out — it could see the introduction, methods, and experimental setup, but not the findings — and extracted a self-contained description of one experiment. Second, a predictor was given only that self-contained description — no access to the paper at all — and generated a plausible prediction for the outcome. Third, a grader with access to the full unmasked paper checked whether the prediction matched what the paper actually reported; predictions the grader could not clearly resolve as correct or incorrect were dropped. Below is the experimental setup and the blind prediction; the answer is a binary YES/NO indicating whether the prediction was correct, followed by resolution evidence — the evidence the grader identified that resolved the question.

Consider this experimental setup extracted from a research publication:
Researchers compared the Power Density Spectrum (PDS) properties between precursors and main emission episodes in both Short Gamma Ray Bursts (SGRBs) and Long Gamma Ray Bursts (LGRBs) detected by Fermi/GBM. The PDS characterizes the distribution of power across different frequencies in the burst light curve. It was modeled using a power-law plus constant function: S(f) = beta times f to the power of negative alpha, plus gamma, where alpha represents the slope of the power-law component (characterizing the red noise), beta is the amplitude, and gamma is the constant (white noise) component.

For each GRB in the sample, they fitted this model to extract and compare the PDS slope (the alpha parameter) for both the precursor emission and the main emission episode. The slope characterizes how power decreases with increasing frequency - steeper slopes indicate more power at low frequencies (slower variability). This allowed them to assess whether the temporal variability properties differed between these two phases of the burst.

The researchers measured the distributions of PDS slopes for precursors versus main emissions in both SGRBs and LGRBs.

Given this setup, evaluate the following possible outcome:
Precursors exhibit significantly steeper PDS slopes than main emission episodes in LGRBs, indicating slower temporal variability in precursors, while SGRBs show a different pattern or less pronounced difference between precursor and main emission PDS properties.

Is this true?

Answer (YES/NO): NO